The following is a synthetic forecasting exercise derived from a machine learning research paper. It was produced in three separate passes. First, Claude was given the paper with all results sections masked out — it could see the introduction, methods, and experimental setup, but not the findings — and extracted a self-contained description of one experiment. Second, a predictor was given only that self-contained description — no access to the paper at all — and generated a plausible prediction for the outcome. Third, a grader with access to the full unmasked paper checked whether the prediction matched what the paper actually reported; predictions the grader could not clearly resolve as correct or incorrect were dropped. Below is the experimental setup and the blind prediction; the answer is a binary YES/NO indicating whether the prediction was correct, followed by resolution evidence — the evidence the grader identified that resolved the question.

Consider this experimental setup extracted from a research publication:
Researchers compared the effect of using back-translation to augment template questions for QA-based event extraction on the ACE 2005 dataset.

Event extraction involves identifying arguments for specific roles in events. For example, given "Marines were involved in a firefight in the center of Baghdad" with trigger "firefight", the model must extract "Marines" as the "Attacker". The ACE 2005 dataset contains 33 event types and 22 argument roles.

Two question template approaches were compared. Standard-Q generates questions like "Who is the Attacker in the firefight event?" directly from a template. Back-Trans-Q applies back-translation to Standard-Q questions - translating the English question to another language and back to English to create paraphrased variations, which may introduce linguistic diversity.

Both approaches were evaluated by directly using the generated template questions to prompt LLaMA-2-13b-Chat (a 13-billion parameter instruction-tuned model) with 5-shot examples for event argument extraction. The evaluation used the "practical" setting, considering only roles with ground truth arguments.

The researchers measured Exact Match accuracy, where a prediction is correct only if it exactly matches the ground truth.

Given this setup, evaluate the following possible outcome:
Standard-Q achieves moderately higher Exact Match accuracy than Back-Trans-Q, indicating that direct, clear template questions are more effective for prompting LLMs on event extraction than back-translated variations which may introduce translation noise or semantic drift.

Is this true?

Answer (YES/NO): YES